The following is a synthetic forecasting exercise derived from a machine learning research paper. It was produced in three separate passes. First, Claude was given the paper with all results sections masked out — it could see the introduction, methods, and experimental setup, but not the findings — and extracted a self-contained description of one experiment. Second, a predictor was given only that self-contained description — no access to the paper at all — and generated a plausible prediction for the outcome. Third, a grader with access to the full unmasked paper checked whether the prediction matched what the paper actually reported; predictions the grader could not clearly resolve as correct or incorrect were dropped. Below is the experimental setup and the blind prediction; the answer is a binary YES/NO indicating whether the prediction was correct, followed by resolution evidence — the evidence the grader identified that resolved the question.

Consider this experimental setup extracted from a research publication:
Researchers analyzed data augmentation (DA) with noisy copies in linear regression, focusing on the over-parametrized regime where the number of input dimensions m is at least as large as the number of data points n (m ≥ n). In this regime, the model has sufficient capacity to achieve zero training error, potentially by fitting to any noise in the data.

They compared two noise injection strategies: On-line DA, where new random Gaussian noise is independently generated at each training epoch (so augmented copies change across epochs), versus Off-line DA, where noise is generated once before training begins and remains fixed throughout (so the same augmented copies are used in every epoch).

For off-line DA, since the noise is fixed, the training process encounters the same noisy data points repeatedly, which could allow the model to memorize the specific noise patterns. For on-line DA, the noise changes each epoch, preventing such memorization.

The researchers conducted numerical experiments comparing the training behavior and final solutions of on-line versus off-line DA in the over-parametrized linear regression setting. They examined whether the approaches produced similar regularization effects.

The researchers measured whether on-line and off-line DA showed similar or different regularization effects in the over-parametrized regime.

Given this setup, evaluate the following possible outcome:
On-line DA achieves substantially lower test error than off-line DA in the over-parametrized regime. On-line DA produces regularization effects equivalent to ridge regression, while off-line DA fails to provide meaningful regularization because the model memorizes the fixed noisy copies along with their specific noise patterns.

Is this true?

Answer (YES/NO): NO